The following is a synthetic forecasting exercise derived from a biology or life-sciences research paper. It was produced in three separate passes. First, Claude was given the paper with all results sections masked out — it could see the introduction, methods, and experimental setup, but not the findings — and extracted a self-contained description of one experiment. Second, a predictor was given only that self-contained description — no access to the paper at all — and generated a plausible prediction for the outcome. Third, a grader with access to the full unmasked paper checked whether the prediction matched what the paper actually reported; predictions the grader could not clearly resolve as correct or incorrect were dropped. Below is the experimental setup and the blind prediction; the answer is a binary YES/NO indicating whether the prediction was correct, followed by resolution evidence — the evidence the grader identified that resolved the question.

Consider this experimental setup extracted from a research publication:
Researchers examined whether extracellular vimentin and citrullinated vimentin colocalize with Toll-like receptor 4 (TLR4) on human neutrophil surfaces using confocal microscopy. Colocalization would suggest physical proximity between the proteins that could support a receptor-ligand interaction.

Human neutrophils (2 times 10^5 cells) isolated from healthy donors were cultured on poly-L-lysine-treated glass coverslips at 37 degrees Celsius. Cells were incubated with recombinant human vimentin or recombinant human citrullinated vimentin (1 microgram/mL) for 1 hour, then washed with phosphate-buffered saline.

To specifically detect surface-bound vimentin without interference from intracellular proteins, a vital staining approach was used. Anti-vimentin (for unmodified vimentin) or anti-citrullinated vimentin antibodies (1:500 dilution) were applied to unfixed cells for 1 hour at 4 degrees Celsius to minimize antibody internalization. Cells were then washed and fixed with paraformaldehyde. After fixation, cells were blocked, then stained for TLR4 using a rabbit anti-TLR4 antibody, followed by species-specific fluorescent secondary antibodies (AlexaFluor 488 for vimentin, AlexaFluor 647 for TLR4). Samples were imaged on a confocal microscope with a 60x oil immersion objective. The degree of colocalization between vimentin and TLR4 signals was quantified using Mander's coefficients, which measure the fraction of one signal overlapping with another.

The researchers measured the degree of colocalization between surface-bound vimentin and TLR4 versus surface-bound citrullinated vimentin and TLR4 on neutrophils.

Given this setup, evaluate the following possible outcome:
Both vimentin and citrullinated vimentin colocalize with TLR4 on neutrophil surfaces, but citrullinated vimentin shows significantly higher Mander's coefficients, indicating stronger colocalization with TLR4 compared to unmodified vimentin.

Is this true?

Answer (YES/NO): NO